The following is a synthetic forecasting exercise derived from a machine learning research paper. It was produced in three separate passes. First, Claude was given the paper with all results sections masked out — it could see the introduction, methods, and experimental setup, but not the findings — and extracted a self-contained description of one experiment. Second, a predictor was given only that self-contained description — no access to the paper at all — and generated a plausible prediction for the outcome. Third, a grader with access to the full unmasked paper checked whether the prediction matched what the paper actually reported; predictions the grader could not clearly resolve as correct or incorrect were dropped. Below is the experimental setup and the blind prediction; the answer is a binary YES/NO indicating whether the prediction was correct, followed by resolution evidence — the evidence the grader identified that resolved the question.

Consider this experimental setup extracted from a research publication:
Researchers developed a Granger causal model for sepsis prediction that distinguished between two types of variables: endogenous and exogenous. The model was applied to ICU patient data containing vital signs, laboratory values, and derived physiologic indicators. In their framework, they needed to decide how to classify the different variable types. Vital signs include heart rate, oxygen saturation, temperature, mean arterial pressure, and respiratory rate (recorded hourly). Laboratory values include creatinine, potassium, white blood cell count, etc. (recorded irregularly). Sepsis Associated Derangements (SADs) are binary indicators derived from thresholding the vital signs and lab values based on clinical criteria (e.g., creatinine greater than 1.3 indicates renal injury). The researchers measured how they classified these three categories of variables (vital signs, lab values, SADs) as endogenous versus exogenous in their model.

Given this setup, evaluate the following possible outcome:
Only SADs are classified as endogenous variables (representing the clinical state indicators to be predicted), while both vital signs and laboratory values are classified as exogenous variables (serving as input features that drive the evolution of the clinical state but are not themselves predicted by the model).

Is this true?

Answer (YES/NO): YES